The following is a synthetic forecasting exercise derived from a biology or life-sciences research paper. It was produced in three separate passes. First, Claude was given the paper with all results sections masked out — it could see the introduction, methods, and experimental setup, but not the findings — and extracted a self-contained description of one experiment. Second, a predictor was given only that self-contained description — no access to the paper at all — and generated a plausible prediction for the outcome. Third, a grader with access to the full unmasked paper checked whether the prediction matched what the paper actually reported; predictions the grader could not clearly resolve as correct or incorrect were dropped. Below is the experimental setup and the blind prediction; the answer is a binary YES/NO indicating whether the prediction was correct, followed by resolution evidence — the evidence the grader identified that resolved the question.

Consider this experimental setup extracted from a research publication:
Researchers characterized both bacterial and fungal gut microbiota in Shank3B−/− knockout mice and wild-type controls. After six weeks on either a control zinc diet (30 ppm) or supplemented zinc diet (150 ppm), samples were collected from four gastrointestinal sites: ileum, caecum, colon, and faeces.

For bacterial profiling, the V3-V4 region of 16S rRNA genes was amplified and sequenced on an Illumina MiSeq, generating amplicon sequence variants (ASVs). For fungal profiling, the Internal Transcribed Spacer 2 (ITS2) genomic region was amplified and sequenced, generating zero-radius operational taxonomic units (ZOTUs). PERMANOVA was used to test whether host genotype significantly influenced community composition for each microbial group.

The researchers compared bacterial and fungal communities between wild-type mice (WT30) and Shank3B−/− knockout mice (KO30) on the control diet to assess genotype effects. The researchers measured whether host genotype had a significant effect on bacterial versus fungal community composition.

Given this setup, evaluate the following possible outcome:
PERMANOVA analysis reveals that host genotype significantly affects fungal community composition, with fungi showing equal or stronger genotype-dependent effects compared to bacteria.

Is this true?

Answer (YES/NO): NO